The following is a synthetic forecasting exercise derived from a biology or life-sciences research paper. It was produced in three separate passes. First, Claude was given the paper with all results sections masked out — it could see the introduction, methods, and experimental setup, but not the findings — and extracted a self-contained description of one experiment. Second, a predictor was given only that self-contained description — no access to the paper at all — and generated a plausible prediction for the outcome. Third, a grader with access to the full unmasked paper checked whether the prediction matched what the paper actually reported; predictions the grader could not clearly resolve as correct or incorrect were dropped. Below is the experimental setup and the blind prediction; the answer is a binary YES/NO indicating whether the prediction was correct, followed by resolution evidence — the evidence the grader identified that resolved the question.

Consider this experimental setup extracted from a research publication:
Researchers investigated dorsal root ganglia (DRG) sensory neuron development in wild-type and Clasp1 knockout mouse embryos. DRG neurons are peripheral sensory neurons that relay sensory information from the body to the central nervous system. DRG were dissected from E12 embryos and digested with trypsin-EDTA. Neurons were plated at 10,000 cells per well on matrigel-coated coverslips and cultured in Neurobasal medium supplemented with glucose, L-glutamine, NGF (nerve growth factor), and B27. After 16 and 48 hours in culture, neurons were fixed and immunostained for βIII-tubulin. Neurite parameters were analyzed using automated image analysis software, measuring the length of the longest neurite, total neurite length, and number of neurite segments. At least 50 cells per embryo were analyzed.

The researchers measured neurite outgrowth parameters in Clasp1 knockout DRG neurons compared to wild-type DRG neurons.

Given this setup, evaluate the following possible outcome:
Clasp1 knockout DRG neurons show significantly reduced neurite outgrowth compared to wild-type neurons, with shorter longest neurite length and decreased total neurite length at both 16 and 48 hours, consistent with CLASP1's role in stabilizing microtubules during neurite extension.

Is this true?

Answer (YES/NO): YES